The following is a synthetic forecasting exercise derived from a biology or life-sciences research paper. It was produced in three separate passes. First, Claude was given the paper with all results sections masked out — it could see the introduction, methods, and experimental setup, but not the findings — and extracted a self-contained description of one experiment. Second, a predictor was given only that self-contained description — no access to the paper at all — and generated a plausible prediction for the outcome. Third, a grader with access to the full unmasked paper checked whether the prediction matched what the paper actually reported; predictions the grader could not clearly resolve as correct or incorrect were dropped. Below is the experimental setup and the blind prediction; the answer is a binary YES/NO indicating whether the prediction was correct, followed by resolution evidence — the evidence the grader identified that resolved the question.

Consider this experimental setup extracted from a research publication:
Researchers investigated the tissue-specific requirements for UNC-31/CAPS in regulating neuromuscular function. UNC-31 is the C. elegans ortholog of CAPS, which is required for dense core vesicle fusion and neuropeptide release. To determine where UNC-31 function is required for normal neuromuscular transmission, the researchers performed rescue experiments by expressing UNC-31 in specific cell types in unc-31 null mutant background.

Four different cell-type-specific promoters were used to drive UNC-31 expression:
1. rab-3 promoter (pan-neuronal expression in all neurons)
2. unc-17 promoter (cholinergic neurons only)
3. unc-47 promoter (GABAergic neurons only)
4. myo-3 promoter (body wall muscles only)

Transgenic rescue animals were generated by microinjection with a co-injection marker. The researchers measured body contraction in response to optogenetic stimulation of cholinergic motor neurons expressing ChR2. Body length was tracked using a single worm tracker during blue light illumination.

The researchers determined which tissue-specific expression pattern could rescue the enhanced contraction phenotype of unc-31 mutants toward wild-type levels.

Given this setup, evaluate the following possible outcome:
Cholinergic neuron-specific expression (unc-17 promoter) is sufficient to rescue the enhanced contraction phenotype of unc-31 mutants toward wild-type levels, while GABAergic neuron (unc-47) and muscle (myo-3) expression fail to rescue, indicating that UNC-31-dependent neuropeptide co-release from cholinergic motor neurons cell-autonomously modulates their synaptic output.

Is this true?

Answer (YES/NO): NO